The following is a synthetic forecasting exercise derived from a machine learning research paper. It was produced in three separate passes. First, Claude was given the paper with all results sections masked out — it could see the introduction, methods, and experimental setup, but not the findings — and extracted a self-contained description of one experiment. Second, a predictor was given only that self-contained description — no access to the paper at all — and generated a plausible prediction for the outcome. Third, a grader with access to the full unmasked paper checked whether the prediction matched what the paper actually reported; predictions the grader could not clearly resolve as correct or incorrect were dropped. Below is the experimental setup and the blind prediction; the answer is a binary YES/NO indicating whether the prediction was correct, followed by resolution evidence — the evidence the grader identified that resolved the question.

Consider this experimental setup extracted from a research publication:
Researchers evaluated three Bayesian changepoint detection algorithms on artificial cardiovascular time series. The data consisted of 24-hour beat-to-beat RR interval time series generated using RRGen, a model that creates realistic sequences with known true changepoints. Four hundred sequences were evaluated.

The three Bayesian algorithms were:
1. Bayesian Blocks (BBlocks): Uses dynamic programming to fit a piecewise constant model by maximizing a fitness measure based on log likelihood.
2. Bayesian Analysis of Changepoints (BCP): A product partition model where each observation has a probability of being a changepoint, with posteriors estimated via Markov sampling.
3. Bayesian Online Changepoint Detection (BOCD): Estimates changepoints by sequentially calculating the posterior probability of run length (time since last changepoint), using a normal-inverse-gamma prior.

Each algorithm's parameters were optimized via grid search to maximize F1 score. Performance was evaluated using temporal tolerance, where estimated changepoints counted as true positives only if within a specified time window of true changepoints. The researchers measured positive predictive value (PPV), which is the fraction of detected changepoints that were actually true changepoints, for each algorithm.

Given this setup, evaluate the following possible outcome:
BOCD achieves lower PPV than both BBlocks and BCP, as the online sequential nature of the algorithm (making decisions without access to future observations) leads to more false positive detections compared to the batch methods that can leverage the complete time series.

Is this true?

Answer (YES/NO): YES